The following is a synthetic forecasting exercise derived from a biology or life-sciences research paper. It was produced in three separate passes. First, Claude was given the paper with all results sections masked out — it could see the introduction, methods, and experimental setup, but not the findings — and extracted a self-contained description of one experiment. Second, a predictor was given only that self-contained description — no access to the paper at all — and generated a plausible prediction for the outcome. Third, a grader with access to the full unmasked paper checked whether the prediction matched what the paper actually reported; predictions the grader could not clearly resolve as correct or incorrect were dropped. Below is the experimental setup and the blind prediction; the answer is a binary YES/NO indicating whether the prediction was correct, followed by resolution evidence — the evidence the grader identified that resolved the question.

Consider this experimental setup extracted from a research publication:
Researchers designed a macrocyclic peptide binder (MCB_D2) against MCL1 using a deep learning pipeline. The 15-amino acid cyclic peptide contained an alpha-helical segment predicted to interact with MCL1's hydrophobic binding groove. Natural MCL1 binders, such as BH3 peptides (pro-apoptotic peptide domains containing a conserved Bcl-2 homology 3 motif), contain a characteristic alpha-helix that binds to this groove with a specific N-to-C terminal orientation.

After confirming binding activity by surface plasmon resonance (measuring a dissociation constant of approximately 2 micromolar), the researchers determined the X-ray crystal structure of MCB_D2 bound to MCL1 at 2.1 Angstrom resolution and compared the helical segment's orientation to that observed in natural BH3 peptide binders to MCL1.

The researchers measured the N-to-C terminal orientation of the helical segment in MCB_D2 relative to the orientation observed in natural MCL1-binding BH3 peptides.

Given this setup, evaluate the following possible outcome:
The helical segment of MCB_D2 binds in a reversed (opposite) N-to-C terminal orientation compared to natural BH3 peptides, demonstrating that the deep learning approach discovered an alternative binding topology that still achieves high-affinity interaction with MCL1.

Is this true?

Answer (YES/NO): YES